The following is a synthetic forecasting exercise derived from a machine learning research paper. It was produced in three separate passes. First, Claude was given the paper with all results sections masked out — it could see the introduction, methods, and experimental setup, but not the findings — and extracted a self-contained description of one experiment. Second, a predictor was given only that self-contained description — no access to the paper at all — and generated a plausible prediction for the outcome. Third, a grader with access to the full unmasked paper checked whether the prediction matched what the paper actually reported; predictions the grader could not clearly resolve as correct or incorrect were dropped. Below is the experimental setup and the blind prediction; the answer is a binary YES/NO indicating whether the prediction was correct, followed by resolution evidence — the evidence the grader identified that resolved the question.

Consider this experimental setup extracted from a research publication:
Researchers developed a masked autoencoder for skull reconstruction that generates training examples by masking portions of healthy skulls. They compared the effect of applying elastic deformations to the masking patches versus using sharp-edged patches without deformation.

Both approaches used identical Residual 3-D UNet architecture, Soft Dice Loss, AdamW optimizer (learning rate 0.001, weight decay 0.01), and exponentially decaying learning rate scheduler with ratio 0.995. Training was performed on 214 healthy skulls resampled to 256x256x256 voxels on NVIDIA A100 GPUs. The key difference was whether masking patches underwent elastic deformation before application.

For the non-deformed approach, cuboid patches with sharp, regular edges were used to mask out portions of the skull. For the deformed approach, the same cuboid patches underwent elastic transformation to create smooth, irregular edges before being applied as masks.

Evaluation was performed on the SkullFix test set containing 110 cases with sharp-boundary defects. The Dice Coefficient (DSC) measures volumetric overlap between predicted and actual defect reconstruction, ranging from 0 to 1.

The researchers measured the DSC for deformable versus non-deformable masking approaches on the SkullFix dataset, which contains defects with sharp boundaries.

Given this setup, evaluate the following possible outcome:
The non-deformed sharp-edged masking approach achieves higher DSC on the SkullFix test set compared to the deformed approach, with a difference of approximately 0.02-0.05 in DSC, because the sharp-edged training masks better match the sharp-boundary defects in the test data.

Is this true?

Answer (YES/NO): NO